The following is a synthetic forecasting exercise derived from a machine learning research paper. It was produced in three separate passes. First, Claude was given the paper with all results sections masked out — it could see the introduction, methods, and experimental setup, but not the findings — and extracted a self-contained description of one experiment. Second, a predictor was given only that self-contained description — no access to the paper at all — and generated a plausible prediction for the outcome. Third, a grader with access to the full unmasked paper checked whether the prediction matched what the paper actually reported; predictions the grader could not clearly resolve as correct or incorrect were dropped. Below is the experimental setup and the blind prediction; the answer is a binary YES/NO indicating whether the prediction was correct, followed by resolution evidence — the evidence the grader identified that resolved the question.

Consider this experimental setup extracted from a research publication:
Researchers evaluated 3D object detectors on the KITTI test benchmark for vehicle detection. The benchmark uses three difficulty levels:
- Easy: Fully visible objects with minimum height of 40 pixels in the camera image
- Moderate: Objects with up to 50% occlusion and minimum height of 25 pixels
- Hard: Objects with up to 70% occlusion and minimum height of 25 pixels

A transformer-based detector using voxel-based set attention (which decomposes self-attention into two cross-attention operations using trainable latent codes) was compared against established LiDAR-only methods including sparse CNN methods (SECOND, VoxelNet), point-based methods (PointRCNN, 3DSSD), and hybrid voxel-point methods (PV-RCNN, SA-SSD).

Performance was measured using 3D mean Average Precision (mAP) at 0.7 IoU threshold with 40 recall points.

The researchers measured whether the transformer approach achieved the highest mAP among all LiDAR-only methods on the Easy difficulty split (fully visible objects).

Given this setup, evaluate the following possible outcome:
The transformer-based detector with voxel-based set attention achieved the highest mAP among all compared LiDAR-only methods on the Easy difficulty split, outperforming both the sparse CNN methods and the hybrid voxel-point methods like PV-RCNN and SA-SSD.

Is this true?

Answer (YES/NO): NO